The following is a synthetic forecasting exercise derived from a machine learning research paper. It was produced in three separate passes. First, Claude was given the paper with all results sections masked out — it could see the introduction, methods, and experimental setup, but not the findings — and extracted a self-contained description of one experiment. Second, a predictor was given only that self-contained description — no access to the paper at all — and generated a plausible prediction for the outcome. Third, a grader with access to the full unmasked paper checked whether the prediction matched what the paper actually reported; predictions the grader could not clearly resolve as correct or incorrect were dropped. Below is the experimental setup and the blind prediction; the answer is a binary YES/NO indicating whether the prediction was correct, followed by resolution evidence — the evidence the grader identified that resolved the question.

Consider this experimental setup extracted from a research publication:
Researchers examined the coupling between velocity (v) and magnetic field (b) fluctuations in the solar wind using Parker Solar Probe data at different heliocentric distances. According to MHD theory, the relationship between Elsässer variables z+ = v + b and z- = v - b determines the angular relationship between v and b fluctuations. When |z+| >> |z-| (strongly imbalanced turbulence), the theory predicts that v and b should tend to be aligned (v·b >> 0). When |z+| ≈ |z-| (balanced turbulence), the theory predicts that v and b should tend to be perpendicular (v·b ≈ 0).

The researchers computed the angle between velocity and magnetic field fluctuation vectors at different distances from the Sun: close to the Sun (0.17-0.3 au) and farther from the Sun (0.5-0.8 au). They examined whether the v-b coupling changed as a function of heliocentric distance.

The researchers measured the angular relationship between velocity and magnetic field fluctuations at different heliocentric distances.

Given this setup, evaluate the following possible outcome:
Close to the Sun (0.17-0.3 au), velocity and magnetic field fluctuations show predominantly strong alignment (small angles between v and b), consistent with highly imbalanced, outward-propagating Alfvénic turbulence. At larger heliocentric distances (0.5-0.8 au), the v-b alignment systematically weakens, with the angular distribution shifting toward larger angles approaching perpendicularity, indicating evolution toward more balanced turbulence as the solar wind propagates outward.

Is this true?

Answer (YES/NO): YES